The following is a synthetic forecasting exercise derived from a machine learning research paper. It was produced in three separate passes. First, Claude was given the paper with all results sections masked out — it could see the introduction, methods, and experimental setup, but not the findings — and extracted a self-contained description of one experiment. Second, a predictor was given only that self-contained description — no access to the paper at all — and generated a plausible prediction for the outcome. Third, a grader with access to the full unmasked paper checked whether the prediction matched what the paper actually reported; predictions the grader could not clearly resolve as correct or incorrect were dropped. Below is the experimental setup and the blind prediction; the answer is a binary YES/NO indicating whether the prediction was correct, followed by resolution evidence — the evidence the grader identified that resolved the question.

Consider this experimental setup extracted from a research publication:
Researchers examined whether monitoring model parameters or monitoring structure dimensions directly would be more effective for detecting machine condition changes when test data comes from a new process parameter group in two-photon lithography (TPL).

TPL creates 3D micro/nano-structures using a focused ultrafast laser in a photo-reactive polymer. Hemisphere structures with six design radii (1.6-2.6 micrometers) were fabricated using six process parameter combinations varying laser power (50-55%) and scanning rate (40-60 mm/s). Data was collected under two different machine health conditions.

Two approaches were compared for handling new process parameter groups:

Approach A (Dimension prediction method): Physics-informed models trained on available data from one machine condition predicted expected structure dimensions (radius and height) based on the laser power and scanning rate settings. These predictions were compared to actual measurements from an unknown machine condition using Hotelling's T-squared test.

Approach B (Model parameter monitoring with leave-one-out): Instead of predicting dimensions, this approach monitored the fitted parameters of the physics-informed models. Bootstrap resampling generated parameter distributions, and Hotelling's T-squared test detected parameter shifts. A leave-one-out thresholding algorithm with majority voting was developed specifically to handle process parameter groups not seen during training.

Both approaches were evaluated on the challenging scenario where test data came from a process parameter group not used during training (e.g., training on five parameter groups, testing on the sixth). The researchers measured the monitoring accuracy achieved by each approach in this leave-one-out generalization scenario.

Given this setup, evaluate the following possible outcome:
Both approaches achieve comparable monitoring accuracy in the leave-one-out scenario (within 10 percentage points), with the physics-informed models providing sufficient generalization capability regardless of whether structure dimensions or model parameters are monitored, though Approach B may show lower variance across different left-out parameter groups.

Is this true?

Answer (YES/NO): YES